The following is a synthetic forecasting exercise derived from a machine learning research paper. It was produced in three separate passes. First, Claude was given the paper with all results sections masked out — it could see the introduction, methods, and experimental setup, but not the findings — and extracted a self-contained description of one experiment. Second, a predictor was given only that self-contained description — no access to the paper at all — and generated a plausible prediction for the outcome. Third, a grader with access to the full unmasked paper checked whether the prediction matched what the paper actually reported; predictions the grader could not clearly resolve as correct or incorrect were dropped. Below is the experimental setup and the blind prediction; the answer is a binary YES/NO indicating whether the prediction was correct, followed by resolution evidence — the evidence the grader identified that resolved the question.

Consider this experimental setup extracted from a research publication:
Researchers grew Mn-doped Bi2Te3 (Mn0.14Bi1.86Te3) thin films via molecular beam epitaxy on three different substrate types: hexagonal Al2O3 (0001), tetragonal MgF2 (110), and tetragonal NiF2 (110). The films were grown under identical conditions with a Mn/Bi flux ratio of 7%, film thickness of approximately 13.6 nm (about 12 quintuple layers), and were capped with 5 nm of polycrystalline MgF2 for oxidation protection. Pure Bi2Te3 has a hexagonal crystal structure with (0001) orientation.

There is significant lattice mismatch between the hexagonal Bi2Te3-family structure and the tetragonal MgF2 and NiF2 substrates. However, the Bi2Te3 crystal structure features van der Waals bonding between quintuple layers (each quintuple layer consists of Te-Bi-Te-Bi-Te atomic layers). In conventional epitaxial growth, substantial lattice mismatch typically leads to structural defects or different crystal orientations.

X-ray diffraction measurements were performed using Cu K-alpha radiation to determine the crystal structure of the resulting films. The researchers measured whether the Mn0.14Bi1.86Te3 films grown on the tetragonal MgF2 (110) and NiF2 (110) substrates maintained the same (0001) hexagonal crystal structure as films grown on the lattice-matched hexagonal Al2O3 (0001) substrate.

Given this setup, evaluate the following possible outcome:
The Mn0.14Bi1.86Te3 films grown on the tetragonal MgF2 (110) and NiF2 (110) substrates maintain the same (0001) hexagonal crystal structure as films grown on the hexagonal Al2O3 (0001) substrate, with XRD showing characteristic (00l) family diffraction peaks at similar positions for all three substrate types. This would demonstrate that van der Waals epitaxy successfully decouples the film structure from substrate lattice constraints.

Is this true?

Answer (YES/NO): YES